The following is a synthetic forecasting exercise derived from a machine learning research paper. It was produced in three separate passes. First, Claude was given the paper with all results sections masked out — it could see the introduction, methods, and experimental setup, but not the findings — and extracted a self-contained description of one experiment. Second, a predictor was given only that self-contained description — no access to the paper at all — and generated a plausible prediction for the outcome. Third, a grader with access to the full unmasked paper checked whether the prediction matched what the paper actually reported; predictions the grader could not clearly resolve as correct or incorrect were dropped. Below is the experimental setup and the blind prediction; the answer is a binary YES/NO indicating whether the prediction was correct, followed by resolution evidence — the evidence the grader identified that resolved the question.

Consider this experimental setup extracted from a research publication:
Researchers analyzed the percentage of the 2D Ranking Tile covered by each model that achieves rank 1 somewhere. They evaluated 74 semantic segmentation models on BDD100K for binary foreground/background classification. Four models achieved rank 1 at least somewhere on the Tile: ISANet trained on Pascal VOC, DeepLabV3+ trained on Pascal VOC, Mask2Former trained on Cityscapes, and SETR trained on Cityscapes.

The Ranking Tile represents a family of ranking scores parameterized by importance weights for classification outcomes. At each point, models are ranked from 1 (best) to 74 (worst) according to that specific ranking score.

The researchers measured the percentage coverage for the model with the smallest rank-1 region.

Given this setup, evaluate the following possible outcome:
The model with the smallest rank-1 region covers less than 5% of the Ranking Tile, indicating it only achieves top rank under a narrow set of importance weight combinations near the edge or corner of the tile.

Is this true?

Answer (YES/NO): YES